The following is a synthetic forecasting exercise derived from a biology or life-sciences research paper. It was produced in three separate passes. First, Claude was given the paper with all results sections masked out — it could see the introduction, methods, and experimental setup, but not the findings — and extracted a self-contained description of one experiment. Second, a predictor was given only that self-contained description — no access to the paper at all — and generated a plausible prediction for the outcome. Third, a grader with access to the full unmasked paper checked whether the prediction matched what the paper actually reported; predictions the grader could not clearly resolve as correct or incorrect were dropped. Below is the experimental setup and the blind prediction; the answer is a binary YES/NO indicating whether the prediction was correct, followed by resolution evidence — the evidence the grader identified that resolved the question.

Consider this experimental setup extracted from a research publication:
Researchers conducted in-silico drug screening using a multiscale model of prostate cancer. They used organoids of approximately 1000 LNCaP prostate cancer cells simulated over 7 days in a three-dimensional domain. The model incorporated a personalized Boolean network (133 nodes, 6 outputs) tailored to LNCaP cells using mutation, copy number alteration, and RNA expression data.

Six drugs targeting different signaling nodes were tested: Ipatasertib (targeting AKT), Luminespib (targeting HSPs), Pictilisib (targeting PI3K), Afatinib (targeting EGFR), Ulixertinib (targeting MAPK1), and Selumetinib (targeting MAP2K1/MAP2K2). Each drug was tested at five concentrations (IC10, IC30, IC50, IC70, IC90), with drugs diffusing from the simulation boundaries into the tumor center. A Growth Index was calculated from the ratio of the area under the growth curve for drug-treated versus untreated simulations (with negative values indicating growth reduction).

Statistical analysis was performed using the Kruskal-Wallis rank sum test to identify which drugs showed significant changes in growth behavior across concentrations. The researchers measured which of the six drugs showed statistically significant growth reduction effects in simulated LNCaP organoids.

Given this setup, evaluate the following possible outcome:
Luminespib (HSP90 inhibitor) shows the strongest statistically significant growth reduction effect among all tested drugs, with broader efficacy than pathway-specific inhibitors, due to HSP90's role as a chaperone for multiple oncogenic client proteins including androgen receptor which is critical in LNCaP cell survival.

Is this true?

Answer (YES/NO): NO